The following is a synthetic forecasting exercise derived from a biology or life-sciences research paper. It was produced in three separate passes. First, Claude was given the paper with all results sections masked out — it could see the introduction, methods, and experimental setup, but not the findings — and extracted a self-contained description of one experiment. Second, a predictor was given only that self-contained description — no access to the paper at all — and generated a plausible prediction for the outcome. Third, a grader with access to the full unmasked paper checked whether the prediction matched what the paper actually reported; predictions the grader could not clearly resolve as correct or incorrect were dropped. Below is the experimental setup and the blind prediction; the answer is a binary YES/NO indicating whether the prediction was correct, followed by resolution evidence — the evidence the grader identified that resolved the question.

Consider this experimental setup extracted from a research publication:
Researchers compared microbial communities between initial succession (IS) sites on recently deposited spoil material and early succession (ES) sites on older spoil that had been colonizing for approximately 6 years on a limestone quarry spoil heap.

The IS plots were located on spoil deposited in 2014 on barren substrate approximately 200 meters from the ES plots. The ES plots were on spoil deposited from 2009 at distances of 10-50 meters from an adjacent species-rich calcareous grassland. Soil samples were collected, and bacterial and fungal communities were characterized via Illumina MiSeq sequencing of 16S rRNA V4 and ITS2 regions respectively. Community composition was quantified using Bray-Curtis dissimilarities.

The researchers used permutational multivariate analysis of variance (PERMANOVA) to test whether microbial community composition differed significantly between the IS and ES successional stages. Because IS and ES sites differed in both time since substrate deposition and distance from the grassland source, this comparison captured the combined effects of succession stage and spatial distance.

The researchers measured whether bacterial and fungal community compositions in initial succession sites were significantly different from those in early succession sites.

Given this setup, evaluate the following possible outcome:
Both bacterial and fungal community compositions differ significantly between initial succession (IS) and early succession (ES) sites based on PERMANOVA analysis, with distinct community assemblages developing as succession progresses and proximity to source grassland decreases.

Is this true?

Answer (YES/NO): NO